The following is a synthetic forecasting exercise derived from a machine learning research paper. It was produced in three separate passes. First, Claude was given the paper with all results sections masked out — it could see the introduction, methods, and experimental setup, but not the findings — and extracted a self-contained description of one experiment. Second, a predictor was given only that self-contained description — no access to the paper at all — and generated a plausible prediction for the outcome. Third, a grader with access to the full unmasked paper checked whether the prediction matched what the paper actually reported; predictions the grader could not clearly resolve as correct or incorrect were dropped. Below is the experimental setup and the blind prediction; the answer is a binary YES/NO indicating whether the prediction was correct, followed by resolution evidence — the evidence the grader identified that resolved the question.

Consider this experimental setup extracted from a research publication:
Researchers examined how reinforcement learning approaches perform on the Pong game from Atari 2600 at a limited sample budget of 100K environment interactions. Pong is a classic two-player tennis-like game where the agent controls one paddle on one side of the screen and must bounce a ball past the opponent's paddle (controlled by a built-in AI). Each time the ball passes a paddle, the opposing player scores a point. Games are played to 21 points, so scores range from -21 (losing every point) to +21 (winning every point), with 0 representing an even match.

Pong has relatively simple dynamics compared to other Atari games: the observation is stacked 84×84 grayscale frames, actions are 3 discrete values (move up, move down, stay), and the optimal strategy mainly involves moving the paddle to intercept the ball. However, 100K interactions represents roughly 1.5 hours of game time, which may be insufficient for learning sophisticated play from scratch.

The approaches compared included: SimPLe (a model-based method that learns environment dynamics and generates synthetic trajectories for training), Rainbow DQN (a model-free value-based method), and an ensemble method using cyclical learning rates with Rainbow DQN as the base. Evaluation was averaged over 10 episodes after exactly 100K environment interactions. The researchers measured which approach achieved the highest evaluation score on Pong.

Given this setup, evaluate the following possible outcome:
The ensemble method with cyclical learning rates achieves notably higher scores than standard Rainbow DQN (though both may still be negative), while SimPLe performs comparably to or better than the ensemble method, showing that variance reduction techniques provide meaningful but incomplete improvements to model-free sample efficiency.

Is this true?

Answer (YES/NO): NO